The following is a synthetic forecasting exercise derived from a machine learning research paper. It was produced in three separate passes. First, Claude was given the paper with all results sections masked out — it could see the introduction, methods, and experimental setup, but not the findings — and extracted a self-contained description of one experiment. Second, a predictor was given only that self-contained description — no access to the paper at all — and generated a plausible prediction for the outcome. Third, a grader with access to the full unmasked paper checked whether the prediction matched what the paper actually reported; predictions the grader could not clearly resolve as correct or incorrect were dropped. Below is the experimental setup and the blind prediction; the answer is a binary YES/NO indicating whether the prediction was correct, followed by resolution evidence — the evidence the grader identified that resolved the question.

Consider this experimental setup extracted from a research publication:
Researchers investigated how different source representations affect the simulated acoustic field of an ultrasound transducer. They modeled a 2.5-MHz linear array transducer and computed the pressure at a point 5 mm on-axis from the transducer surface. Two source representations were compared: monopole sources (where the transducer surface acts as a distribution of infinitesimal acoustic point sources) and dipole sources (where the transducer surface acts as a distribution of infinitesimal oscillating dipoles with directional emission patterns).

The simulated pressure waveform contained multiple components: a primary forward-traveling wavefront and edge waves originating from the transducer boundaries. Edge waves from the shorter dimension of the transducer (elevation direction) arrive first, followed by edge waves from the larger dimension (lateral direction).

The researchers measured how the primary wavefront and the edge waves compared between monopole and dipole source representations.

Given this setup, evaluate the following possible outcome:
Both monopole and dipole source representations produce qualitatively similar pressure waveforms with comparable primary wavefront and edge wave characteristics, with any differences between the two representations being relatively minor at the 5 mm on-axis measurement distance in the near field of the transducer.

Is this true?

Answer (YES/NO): NO